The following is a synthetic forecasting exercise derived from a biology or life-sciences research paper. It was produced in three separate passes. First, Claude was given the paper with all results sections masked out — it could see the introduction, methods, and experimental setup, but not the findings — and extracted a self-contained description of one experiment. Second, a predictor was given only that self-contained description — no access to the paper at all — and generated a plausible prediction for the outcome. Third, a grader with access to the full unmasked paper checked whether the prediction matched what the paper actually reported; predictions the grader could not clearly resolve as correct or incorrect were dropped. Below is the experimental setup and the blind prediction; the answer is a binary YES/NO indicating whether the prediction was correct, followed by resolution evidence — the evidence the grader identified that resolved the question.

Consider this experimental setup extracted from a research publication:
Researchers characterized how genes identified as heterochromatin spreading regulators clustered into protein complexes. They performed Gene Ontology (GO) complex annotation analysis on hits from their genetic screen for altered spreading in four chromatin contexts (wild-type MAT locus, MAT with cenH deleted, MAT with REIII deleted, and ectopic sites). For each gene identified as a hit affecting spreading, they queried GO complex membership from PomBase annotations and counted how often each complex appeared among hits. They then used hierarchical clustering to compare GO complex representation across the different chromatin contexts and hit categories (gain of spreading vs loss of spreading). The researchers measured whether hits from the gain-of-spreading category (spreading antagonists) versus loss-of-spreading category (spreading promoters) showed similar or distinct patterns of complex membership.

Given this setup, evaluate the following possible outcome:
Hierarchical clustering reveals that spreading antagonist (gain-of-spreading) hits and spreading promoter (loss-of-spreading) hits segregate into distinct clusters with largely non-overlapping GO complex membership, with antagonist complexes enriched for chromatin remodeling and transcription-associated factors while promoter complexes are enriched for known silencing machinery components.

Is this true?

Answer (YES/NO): NO